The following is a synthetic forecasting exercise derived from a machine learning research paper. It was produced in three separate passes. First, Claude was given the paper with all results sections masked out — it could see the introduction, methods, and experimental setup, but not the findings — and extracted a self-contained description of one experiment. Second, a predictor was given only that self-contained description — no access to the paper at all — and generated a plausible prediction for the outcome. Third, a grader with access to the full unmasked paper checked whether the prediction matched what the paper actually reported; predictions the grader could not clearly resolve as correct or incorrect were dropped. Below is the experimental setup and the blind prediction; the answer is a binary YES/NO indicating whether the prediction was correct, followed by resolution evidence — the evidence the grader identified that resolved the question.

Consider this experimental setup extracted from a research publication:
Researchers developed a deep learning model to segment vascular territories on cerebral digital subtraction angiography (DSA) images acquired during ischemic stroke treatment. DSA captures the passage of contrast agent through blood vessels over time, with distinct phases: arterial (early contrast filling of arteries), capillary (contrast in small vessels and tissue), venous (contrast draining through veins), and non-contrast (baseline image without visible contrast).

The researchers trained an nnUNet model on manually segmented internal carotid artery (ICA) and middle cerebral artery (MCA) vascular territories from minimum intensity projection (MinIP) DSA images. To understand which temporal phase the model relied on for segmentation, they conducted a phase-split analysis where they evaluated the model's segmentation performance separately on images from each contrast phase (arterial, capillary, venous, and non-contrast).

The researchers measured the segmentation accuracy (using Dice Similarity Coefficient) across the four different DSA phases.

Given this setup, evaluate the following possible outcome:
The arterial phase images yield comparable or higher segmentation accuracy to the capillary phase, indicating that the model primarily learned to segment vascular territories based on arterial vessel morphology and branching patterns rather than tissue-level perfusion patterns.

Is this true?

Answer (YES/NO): NO